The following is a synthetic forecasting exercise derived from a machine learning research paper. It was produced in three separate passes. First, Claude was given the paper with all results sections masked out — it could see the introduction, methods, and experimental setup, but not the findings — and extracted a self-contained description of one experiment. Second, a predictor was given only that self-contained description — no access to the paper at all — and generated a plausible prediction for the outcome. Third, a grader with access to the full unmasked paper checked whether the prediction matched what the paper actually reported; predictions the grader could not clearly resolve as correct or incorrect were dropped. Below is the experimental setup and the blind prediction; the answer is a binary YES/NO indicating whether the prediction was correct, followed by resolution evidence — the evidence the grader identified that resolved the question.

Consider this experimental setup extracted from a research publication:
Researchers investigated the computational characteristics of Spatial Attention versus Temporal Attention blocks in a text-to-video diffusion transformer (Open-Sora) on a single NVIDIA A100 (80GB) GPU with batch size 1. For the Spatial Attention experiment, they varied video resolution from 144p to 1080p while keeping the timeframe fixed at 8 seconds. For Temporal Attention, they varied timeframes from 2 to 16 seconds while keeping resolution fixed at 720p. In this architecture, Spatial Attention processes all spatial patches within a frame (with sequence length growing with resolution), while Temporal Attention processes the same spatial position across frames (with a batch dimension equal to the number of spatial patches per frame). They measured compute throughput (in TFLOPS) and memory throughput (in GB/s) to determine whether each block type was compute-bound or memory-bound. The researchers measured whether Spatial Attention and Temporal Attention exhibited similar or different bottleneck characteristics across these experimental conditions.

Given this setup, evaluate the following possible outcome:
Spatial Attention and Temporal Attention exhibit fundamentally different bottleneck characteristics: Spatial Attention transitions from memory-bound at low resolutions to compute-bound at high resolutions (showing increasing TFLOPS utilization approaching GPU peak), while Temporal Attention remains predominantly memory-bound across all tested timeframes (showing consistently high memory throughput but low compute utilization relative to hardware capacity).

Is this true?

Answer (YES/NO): NO